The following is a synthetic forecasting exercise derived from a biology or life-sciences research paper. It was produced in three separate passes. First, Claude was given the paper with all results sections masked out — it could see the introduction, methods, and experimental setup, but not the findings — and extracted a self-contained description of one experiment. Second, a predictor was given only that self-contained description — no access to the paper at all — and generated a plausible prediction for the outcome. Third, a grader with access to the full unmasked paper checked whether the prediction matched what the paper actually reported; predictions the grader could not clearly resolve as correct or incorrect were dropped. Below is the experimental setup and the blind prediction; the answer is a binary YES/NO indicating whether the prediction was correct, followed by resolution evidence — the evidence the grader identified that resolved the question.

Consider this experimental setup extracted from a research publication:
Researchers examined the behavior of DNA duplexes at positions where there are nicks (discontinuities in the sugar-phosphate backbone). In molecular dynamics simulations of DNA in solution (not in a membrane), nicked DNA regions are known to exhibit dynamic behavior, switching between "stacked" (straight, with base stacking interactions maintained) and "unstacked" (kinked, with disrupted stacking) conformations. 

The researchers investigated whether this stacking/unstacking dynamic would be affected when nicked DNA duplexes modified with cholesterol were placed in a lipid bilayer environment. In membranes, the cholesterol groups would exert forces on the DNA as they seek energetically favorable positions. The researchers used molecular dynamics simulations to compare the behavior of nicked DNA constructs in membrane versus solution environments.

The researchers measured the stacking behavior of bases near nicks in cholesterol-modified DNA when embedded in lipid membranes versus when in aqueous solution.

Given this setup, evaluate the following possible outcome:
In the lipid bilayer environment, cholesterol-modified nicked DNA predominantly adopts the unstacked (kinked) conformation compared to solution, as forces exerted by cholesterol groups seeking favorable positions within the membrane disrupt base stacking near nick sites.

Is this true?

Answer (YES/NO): YES